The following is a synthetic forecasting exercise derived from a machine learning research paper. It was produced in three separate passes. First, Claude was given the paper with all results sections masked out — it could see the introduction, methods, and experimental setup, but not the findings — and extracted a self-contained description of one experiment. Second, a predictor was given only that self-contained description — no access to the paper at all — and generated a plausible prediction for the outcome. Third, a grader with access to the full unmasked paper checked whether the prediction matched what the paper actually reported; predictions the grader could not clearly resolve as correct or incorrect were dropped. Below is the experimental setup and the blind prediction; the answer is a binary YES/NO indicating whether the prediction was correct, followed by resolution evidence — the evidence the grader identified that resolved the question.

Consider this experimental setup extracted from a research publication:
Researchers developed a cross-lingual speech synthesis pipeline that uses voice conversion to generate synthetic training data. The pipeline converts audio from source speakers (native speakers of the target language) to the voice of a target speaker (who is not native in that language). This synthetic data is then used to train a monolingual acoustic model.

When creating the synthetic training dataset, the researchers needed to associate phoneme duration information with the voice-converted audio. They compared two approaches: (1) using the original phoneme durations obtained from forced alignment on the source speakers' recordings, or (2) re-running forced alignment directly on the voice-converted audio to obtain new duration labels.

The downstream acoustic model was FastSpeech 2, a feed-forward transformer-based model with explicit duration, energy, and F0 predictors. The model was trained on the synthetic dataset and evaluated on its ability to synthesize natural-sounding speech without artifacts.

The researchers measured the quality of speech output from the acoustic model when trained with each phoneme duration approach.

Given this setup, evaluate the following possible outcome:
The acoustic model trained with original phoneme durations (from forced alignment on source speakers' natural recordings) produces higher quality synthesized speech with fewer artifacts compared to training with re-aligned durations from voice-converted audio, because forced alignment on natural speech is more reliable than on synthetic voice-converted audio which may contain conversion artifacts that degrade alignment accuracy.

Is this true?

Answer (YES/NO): YES